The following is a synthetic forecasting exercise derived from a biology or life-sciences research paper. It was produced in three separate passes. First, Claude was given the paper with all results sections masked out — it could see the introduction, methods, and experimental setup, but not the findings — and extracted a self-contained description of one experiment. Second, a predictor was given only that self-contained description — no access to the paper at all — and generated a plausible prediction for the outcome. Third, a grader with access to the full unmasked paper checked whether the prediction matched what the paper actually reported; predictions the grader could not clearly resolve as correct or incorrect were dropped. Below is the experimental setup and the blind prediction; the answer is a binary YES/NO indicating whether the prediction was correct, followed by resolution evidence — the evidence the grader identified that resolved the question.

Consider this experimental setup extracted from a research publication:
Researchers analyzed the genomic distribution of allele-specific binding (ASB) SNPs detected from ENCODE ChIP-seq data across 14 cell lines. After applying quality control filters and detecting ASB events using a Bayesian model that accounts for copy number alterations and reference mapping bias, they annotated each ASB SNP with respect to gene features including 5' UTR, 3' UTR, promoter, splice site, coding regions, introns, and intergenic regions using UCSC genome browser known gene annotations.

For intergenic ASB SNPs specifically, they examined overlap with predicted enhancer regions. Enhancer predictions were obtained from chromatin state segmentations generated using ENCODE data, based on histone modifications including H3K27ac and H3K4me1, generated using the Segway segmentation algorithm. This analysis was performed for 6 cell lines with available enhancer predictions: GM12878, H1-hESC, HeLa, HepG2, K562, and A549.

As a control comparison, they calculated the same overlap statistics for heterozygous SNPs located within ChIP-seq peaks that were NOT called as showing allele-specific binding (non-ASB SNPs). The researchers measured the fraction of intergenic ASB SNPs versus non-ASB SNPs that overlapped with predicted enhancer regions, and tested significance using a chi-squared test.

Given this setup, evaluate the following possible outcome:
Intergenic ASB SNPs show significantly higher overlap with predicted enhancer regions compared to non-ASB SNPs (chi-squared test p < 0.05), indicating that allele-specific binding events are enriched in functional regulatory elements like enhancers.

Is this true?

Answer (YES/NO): NO